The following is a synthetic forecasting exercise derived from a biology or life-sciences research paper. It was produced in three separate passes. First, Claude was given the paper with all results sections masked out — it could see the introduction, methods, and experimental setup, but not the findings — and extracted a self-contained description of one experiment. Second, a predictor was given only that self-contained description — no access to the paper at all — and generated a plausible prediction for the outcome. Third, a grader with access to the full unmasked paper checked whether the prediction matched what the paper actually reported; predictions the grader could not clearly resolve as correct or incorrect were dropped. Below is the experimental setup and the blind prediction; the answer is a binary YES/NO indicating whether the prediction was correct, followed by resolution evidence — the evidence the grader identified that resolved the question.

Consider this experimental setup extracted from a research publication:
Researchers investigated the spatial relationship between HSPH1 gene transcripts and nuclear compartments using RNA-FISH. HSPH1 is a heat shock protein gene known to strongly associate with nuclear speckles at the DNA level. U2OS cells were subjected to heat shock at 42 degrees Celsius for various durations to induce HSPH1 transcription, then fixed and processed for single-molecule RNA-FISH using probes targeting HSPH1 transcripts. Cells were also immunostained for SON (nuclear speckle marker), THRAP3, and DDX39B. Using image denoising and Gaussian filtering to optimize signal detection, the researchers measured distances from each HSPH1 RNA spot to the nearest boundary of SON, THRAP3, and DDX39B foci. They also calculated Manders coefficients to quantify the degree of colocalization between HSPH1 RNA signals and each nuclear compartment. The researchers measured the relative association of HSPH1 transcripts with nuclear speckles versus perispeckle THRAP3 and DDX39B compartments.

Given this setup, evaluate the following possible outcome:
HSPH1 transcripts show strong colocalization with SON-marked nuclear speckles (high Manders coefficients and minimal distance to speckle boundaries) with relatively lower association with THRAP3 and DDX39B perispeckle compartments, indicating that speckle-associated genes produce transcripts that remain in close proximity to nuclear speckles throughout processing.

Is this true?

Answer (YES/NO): NO